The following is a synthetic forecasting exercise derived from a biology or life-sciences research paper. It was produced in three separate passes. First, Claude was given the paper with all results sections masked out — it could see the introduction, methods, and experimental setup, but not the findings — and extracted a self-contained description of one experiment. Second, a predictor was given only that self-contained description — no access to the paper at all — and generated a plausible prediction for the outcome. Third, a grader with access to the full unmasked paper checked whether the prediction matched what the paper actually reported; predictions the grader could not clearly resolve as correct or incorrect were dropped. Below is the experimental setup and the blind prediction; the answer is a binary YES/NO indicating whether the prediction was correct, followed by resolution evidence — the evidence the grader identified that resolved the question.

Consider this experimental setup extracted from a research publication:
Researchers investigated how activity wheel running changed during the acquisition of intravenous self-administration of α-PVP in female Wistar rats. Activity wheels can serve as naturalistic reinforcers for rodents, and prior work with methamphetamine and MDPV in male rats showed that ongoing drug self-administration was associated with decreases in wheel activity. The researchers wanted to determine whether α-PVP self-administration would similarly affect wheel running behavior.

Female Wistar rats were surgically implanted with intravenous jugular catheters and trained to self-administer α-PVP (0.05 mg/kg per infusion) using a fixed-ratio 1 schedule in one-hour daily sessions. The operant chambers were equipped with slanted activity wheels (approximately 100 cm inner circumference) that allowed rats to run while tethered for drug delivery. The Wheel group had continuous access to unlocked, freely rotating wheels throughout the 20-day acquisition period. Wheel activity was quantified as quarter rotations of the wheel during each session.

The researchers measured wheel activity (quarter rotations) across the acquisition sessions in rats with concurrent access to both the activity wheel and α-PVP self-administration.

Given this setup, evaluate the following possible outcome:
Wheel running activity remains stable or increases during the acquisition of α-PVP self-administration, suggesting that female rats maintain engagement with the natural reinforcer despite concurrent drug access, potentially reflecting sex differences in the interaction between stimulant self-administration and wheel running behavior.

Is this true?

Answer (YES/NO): NO